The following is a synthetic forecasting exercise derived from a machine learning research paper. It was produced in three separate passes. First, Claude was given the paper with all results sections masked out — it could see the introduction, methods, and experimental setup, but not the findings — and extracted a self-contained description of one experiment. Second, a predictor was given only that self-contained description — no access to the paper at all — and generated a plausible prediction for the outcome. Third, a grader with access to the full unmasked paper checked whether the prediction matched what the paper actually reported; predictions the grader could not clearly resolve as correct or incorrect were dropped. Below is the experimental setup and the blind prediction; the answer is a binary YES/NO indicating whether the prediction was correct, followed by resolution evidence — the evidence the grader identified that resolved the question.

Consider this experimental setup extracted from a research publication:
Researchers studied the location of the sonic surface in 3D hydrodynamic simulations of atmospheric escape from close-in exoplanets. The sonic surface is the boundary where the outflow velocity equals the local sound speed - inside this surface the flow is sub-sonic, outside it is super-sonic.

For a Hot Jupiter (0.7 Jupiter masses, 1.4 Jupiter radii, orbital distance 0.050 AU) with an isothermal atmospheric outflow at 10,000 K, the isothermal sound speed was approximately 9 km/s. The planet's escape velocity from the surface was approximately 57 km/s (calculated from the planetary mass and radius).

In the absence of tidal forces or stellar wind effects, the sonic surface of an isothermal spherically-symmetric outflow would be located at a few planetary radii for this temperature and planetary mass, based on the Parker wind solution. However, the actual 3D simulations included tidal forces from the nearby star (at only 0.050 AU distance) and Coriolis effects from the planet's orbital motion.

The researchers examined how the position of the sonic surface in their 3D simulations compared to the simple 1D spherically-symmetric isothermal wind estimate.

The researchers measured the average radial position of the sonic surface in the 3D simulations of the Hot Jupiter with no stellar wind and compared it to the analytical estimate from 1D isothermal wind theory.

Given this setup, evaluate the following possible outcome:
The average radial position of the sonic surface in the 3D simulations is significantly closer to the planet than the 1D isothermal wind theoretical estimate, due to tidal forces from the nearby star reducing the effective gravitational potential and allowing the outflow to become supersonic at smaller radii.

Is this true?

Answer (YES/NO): NO